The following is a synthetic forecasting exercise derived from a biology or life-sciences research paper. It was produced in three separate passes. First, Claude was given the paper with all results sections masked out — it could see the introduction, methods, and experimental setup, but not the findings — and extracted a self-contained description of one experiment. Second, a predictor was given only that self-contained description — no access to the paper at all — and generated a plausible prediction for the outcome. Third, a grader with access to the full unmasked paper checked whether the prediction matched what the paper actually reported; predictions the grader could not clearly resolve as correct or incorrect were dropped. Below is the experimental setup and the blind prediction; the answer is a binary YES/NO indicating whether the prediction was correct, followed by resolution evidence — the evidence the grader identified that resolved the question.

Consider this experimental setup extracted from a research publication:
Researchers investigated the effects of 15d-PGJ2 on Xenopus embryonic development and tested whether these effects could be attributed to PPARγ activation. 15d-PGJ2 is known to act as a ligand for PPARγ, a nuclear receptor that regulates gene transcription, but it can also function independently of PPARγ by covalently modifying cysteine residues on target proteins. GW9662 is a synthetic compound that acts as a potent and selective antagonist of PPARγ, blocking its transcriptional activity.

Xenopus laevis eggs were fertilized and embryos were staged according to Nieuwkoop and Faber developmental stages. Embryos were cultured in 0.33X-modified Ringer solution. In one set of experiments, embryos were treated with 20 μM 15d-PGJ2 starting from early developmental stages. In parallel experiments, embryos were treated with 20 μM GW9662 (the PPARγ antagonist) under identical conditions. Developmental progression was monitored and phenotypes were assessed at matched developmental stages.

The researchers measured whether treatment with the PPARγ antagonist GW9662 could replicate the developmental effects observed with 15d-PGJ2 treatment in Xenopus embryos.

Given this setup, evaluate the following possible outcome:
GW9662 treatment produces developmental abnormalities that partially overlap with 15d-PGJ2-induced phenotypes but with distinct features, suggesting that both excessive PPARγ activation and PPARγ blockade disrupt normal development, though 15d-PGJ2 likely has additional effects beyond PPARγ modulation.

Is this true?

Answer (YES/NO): NO